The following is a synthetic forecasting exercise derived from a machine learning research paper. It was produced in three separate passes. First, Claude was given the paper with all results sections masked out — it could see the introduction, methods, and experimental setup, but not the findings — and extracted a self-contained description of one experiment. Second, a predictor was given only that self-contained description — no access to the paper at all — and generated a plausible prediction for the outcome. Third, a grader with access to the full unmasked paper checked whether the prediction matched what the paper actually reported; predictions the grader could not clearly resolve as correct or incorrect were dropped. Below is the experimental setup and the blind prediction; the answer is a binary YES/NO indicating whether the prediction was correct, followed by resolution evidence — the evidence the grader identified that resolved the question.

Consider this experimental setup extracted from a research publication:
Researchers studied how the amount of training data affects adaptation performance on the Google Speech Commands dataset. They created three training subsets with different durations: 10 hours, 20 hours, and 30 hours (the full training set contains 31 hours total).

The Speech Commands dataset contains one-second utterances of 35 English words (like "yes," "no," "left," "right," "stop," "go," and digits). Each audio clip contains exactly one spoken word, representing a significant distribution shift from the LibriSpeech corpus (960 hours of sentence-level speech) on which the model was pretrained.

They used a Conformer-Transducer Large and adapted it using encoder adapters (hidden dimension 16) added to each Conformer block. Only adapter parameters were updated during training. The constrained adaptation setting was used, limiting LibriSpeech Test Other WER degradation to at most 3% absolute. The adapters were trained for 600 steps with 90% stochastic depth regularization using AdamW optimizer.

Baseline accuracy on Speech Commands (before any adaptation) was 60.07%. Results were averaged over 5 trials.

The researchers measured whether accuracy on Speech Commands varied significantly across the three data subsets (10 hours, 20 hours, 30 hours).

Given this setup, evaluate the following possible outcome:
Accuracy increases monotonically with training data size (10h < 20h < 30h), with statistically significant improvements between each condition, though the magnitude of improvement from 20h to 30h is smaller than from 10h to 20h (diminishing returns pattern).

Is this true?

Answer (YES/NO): NO